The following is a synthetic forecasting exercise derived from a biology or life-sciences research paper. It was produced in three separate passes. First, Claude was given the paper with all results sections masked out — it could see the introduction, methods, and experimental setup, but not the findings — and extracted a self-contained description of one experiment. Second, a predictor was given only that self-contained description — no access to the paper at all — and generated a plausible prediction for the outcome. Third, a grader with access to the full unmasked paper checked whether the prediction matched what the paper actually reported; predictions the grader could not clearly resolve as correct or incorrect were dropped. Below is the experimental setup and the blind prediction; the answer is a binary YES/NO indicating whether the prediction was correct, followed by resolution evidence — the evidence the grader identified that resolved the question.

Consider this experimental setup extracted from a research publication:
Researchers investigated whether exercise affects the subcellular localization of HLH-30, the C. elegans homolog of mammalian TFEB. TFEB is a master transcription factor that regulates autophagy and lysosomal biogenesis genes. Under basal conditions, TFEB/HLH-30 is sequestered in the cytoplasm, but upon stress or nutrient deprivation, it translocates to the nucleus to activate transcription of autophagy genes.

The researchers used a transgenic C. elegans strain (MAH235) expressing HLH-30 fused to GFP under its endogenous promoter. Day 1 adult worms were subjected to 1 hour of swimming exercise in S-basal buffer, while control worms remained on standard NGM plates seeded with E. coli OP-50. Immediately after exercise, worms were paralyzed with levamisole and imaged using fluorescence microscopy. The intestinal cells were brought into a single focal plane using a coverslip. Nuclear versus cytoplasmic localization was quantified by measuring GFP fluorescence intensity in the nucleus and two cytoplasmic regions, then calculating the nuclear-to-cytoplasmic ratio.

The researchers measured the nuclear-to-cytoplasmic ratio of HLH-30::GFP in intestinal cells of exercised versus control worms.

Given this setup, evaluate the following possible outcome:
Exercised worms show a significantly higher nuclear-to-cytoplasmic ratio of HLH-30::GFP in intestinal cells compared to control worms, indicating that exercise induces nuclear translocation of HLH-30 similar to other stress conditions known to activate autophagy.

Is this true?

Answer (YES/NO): YES